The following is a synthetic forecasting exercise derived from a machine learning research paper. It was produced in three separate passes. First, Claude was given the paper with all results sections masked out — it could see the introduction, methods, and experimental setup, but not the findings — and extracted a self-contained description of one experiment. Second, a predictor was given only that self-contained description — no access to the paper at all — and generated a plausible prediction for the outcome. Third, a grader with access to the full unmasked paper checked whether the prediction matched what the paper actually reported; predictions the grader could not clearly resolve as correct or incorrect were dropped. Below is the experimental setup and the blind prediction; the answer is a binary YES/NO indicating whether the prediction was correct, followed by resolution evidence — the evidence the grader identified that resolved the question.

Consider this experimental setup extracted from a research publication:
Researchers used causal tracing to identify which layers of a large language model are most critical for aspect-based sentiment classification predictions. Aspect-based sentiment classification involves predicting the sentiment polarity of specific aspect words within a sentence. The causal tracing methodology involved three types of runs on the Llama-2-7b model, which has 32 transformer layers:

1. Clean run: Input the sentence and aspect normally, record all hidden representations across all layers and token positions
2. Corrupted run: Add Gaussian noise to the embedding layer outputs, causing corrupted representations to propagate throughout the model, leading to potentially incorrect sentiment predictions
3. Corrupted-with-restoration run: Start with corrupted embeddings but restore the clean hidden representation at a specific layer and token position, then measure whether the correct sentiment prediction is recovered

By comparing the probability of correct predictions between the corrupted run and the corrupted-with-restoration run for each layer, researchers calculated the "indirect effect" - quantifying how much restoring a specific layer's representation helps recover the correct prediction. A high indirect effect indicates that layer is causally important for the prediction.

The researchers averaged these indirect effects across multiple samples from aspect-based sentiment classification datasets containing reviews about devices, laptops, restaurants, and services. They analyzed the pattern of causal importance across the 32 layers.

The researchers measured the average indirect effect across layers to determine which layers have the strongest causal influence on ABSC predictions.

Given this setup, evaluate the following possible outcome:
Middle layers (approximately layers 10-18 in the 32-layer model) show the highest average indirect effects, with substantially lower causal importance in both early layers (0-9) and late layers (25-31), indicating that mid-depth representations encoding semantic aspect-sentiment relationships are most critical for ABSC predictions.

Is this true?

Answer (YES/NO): YES